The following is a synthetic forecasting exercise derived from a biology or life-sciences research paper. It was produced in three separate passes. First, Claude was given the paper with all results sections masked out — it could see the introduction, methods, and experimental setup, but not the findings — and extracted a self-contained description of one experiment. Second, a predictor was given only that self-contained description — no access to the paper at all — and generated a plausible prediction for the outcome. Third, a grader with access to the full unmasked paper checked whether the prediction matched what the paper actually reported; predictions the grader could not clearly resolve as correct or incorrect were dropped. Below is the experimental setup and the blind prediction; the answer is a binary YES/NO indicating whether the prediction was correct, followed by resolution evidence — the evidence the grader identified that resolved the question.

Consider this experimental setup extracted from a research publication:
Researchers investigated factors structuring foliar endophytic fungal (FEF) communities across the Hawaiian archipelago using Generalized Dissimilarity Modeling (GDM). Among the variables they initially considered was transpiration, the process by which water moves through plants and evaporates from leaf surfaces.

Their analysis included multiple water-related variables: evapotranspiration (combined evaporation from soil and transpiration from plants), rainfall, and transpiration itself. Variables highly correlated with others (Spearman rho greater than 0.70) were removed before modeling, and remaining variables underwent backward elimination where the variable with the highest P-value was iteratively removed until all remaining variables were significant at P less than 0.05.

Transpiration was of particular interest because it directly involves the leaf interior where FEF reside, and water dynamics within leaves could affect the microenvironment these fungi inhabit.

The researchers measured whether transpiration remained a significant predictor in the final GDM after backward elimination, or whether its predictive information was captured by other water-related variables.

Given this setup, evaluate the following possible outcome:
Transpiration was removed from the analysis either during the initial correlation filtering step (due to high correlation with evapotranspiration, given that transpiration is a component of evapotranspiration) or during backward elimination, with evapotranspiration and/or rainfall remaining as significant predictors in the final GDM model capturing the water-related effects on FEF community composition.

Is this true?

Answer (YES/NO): NO